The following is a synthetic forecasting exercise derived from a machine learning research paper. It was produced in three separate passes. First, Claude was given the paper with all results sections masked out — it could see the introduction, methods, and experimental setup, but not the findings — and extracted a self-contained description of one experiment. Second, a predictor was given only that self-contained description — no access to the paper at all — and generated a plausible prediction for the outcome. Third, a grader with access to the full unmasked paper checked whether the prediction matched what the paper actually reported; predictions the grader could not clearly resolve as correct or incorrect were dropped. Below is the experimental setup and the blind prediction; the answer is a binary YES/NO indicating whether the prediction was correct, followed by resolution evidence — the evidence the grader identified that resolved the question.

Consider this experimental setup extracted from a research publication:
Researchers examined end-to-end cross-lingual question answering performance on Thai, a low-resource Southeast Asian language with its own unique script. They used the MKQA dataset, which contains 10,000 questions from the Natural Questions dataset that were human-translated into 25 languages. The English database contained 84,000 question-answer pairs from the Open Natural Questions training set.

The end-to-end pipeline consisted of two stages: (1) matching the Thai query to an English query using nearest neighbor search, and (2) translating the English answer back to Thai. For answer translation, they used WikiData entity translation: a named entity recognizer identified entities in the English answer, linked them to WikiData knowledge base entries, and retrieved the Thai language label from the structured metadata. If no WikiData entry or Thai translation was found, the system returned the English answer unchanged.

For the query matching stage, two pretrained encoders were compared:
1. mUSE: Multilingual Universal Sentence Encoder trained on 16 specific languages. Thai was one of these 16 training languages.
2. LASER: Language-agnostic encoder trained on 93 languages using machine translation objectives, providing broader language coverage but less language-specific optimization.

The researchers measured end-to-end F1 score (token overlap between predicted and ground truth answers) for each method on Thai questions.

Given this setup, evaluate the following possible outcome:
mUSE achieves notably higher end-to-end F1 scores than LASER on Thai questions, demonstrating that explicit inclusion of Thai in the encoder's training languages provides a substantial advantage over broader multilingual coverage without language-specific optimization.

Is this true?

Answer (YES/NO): YES